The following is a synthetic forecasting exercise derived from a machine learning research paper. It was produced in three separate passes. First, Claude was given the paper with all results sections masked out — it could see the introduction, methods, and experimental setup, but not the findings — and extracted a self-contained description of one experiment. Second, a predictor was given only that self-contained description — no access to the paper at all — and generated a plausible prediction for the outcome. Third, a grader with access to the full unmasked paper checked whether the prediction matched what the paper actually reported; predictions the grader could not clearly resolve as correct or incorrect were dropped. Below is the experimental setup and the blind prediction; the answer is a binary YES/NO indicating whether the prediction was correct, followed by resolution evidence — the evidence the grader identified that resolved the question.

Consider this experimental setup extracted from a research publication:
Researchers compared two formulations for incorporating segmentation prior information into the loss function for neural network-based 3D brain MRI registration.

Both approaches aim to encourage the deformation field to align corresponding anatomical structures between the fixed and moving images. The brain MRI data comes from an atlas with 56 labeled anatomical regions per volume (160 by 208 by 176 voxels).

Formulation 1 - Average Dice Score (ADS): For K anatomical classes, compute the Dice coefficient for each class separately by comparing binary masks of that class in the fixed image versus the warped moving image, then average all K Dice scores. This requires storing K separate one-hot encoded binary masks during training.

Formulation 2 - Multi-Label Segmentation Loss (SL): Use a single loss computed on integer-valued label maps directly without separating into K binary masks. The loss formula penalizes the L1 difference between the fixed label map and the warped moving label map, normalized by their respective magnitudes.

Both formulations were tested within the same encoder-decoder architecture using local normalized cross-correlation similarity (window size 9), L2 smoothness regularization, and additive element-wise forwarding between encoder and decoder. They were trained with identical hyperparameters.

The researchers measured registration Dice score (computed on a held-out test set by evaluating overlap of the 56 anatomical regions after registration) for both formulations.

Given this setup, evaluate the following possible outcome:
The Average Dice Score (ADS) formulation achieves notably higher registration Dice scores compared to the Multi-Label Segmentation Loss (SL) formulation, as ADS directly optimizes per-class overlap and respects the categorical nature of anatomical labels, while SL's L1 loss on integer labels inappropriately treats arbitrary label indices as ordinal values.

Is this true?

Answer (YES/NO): NO